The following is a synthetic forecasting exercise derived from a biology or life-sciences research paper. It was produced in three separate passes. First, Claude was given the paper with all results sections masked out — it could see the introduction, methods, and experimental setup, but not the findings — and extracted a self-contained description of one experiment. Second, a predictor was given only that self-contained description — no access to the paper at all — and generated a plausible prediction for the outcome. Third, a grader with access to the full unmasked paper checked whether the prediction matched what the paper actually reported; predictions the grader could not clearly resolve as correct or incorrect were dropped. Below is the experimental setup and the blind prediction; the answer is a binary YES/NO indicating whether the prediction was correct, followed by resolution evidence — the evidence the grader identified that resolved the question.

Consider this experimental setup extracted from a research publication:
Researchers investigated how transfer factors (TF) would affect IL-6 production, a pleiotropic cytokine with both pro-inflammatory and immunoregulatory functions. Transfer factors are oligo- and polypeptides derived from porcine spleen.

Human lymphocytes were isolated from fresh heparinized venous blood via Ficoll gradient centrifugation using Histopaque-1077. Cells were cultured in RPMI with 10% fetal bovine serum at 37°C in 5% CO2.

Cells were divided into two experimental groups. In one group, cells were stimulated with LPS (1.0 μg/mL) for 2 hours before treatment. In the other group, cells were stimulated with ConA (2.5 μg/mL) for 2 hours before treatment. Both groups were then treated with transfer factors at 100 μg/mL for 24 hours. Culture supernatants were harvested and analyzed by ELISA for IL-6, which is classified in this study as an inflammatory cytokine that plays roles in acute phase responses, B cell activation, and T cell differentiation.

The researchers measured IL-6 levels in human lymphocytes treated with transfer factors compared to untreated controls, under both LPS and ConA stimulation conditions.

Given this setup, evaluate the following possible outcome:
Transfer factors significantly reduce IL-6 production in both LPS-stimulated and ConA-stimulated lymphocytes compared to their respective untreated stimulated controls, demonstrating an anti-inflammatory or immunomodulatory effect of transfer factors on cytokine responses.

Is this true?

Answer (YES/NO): YES